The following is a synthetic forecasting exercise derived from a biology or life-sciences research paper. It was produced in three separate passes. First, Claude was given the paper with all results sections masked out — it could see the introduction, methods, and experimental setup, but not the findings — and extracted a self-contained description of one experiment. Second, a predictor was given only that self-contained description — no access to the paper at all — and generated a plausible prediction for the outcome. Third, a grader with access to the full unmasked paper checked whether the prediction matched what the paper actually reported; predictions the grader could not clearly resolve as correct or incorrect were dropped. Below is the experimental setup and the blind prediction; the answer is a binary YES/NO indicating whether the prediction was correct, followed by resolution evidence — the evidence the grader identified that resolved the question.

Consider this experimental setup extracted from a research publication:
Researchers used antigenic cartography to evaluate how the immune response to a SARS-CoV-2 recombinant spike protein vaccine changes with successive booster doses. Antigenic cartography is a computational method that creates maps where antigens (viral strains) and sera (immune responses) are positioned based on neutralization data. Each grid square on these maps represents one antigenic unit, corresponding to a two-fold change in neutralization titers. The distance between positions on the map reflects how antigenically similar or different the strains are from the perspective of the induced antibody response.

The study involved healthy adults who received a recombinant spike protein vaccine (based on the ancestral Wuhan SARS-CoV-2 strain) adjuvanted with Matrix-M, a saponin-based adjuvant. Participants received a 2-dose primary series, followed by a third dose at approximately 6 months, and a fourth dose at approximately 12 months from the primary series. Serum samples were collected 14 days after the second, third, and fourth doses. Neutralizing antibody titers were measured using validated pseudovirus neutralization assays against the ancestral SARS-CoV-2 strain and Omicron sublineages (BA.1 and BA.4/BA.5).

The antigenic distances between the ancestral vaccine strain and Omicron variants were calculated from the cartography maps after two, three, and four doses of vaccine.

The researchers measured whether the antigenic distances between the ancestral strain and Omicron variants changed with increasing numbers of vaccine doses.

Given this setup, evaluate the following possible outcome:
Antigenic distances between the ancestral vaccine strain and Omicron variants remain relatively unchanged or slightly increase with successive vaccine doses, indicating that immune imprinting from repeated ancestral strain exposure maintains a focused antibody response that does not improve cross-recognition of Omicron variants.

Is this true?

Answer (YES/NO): NO